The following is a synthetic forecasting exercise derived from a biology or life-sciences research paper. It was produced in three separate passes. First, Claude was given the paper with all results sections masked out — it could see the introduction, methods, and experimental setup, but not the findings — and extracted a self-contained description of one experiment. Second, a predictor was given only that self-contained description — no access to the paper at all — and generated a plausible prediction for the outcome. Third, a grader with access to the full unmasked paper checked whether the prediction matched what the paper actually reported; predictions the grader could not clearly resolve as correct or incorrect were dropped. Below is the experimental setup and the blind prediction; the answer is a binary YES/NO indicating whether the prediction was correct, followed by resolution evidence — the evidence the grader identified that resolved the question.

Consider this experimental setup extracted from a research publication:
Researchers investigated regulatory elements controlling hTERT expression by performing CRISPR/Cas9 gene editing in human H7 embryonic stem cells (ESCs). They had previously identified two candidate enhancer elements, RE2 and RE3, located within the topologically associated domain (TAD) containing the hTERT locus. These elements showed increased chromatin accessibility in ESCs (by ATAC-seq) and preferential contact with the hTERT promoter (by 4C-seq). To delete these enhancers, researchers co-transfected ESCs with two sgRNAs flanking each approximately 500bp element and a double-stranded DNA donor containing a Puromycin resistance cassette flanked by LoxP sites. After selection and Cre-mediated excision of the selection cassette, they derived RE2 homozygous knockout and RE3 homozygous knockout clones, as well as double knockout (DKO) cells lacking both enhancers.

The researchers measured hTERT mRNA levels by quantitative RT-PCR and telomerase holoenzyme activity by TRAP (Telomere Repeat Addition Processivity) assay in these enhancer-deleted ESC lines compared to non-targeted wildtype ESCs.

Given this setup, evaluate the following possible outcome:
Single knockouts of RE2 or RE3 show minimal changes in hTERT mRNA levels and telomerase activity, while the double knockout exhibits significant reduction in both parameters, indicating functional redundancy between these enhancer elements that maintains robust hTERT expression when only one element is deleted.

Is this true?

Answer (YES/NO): NO